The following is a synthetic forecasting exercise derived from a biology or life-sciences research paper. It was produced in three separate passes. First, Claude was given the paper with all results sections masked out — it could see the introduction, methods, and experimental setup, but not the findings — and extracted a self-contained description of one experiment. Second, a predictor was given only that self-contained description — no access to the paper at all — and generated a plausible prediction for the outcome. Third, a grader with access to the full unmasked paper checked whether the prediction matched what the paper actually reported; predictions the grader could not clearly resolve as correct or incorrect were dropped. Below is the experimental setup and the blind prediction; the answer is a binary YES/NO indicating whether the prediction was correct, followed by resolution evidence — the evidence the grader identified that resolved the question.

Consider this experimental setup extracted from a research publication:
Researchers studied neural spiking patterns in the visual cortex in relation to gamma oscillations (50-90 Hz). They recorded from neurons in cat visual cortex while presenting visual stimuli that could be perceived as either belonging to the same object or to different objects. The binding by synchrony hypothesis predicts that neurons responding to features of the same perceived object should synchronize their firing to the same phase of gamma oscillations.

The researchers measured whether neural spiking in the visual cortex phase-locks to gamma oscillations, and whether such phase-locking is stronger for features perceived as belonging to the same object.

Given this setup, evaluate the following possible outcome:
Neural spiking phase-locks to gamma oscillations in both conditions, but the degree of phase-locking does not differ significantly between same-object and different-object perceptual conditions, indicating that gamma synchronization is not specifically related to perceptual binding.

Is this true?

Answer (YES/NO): NO